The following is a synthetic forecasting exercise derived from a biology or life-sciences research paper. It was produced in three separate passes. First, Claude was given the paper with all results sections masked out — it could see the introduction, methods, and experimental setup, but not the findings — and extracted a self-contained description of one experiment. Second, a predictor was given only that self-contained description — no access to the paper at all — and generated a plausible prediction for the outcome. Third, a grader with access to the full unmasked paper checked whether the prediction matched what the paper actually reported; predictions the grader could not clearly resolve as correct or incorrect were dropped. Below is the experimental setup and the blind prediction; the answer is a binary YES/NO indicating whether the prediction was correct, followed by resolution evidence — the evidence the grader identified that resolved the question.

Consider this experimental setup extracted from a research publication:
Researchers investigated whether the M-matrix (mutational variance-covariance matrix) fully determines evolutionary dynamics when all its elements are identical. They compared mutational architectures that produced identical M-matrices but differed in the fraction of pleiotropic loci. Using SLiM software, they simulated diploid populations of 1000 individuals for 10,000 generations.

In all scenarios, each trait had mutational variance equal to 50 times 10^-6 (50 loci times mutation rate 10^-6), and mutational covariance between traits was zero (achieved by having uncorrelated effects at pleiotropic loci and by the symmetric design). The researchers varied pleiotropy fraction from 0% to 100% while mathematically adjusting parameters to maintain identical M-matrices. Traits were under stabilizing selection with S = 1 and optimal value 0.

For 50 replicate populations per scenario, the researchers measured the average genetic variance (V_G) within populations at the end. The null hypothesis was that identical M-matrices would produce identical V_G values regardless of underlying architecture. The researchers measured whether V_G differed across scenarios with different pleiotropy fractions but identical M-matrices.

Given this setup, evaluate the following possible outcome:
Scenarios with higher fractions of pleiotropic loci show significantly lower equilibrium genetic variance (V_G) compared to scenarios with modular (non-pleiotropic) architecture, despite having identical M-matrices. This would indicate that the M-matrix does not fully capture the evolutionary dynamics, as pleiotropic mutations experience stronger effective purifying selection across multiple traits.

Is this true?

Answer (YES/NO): YES